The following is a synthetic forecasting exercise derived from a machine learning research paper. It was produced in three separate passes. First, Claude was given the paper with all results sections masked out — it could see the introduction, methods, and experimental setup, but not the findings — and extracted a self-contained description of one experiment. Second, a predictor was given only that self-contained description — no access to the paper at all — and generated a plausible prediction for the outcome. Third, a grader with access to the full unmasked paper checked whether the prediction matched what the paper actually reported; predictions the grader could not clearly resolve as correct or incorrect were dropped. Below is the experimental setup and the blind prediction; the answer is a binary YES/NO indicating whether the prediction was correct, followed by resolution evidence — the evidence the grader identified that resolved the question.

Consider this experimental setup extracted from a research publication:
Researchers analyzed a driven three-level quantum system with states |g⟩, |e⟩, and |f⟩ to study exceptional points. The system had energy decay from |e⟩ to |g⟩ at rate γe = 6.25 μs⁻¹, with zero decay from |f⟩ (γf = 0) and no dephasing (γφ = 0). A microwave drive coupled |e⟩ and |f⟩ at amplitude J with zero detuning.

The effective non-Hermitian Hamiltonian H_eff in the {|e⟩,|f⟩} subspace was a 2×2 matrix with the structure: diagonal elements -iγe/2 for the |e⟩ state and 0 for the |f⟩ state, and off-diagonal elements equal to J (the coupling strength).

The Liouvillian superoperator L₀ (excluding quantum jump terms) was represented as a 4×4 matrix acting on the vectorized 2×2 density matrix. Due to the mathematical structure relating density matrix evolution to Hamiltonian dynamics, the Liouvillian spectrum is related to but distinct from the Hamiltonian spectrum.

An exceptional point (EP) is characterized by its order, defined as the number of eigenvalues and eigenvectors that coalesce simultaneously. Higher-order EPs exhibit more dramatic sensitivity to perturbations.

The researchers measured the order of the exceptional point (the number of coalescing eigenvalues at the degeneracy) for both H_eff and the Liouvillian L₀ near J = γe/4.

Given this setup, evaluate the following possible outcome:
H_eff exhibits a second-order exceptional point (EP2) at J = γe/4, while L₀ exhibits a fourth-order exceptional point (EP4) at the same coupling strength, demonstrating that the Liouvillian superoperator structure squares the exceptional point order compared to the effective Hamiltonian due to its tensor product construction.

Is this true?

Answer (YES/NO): NO